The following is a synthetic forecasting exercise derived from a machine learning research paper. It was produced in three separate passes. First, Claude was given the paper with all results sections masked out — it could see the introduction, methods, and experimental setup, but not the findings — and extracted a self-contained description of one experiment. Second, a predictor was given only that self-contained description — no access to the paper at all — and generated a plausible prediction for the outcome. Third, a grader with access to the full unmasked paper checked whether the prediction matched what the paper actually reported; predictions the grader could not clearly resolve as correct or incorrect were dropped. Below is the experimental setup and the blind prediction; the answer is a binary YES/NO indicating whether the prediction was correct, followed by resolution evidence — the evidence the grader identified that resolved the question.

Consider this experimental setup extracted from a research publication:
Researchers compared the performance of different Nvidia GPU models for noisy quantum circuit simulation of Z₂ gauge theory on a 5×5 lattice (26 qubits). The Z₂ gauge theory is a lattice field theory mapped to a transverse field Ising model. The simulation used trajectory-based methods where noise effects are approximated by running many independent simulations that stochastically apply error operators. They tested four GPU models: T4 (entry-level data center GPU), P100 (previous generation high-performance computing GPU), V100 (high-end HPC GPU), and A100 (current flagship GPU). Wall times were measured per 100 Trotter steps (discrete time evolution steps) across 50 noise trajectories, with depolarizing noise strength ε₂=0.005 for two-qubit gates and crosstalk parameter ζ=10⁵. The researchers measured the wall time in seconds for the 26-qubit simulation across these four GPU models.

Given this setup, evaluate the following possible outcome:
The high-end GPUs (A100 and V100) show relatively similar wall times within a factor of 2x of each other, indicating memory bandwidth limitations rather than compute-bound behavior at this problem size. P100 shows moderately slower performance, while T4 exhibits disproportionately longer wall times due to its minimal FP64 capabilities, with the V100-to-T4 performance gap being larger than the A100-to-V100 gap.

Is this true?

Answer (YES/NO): NO